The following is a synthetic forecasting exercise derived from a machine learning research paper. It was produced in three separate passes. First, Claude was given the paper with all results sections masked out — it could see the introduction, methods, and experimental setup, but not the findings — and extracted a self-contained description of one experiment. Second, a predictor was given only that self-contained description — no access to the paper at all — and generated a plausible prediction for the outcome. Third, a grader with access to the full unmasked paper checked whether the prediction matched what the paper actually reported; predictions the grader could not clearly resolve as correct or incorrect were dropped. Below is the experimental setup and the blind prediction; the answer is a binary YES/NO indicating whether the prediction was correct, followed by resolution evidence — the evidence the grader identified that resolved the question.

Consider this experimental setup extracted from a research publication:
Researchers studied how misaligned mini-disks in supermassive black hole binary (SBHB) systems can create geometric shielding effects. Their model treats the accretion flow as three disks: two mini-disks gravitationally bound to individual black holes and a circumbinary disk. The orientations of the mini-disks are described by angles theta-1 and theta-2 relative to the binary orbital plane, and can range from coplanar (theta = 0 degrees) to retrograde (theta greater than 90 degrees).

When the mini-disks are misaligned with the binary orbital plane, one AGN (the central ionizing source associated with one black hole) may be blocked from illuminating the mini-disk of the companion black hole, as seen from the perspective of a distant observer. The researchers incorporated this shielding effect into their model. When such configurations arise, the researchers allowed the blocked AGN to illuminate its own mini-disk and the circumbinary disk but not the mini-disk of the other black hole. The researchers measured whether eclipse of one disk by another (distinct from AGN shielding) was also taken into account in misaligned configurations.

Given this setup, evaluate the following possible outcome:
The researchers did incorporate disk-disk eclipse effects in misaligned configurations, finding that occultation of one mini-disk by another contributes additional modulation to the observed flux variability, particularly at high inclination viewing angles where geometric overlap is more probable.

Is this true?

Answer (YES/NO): NO